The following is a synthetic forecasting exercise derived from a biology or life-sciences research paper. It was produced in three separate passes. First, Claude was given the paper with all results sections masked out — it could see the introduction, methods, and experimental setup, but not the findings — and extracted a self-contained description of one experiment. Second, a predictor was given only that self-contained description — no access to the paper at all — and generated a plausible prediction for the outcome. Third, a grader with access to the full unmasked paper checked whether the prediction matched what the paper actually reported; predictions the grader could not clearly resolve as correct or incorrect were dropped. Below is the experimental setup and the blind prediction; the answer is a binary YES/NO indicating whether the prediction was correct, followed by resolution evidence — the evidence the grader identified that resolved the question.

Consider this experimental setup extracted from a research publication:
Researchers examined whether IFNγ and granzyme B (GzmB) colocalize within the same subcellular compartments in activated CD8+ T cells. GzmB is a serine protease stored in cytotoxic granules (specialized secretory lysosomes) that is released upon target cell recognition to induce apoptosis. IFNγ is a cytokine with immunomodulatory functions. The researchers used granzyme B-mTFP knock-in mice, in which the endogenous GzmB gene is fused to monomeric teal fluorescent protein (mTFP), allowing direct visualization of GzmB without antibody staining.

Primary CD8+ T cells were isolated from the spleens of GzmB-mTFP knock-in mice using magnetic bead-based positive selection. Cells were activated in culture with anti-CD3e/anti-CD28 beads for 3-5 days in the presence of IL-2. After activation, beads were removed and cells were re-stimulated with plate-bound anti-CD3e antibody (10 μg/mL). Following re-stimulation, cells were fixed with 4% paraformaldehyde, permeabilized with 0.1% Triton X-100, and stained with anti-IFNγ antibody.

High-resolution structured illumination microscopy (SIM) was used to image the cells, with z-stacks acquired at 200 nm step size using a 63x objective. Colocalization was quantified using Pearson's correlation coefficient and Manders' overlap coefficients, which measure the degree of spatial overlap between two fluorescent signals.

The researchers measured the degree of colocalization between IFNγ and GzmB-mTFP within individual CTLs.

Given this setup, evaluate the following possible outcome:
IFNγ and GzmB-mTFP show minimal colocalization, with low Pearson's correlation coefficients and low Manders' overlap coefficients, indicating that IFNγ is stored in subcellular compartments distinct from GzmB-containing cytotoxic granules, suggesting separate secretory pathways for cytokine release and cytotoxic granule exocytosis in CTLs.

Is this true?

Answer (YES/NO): NO